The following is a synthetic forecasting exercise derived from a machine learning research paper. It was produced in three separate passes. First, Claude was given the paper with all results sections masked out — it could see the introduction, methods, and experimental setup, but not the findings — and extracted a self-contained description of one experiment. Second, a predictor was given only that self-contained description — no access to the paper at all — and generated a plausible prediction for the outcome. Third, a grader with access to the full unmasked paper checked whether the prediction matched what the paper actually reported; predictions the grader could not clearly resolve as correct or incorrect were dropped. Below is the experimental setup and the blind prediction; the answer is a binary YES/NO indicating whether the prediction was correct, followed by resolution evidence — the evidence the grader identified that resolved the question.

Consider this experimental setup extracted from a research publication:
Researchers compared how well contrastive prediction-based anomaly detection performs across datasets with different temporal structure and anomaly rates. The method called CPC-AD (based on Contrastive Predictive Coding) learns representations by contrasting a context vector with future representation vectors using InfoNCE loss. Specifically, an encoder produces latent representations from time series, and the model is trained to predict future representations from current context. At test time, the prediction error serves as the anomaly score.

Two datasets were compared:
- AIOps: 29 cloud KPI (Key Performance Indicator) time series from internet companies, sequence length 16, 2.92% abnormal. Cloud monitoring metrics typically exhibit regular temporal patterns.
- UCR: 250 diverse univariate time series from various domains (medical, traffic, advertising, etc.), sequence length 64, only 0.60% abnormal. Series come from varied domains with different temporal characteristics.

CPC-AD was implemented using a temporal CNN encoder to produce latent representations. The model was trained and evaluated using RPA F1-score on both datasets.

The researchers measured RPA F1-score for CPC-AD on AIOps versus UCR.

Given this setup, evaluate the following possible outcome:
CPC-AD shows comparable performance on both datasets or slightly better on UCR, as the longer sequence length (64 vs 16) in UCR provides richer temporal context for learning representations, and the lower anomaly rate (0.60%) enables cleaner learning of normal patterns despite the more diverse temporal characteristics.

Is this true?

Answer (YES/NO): NO